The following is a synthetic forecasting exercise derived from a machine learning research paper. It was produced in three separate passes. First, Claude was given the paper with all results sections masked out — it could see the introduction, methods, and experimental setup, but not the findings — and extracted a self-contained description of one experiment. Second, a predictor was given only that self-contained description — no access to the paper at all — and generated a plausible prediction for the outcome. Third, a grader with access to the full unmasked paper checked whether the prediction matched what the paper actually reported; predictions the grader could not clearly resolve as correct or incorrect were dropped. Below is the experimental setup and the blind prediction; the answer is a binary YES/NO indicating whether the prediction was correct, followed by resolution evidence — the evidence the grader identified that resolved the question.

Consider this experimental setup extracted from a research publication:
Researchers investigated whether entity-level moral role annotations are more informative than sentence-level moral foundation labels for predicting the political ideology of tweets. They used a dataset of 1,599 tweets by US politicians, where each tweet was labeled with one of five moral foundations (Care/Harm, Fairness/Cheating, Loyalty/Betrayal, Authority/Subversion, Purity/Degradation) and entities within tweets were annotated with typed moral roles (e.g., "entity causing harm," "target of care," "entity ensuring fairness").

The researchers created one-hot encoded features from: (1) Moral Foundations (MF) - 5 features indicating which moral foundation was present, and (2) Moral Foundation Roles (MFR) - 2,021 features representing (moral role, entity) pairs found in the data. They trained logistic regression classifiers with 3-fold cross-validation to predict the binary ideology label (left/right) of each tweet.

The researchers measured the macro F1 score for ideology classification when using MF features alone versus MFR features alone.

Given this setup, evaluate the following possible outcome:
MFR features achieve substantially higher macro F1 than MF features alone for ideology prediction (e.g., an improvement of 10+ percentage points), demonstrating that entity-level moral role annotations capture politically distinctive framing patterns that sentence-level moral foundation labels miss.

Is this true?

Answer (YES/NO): YES